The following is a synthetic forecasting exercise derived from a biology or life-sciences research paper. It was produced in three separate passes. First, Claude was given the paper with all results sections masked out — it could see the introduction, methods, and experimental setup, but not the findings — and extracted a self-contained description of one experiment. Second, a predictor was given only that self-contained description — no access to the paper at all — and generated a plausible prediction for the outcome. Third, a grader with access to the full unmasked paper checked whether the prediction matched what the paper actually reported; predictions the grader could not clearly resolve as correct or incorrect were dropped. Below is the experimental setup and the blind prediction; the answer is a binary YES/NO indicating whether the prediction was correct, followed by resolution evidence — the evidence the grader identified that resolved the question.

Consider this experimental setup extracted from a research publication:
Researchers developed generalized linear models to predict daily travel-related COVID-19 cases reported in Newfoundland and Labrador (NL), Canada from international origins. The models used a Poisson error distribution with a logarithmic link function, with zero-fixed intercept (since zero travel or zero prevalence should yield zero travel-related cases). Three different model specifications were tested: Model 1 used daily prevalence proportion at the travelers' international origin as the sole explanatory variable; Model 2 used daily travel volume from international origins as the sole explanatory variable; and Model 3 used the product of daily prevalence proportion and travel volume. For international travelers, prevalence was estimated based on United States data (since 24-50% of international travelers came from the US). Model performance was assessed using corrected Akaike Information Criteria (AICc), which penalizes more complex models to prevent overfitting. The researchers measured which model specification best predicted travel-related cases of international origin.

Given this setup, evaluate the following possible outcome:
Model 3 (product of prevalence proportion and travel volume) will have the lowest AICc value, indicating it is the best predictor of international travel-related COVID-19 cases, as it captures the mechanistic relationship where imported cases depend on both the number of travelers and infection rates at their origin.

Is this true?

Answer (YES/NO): NO